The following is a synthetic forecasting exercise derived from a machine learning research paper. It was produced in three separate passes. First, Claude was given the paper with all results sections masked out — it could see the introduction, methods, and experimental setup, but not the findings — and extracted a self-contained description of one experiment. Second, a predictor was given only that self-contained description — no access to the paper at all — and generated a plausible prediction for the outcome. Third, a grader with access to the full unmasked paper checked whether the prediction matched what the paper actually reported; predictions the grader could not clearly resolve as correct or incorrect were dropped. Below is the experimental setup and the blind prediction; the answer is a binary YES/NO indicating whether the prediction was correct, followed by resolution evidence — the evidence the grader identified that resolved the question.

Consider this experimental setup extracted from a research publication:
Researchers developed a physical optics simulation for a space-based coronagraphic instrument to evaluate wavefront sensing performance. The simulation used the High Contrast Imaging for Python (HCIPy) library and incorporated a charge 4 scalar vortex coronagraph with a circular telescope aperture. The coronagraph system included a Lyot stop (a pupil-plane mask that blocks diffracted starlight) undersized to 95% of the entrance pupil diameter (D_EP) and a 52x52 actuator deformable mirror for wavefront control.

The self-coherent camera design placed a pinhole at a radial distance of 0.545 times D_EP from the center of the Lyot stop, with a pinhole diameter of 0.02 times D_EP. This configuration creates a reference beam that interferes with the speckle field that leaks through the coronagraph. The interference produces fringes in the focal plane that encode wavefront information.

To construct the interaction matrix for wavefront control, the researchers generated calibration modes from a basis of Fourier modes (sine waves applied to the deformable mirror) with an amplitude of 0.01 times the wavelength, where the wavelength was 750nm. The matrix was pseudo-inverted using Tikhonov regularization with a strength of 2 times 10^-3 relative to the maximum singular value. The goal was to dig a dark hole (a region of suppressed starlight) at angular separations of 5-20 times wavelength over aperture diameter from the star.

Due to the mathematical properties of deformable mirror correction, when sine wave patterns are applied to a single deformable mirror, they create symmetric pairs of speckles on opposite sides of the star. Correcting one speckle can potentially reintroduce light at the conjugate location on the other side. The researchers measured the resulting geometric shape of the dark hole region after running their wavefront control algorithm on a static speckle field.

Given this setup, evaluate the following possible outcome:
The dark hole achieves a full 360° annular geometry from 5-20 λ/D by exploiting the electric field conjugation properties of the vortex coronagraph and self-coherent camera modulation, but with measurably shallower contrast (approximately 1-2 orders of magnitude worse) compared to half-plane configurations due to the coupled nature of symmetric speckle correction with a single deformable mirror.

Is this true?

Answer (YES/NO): NO